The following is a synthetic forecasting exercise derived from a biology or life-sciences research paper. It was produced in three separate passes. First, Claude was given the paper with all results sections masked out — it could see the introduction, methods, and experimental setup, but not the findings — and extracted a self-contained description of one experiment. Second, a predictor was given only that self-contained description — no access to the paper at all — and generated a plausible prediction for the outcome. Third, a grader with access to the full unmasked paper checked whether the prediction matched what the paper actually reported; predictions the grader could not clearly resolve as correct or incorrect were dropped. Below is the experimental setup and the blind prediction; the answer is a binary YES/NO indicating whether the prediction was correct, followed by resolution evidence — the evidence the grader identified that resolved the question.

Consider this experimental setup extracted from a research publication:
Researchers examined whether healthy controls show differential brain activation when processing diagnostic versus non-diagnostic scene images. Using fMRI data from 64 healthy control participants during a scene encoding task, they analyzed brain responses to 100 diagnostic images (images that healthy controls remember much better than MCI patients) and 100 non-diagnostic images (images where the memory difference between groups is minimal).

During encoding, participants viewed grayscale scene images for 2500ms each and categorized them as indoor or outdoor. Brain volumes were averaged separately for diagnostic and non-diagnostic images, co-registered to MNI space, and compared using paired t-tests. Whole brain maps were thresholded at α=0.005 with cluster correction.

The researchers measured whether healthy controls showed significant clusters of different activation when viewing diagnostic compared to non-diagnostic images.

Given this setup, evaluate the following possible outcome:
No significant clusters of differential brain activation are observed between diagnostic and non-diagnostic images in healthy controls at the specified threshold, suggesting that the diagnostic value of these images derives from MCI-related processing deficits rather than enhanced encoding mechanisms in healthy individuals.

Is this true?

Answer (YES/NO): YES